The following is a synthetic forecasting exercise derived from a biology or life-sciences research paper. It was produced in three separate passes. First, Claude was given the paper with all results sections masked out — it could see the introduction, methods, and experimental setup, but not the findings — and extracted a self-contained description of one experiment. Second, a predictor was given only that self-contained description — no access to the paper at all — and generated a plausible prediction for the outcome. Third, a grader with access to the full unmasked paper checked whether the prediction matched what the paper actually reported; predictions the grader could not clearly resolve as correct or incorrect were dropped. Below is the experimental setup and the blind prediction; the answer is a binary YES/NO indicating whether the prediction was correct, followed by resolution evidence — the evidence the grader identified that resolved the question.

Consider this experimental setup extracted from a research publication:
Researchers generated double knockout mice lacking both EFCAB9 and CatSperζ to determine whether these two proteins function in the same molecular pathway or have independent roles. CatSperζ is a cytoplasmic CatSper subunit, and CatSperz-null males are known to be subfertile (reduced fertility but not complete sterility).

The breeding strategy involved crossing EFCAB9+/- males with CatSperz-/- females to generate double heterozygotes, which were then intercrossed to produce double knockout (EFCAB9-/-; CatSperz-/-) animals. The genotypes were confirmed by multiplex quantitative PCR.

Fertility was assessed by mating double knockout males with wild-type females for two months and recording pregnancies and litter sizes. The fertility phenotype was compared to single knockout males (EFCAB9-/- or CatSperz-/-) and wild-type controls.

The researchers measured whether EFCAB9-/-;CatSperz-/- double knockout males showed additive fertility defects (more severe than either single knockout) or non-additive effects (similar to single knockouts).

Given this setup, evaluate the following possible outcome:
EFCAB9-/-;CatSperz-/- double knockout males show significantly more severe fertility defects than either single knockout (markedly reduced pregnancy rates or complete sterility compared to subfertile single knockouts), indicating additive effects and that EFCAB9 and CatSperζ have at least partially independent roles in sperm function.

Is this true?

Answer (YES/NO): NO